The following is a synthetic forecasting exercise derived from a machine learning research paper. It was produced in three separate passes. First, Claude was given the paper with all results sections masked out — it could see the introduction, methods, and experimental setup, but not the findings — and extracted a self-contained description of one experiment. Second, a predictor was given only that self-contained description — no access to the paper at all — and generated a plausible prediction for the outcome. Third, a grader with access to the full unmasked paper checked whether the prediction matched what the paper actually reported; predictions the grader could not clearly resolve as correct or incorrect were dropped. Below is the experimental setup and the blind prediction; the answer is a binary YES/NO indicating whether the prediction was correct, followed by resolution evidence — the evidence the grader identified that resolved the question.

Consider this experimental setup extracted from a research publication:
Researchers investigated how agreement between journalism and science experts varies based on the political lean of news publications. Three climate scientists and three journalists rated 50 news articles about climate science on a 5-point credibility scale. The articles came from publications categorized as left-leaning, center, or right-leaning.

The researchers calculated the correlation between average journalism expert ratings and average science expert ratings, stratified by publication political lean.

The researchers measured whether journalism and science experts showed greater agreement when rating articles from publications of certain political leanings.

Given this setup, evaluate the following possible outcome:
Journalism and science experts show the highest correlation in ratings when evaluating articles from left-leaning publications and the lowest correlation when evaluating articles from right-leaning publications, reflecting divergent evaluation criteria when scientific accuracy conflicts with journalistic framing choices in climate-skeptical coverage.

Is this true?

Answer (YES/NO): NO